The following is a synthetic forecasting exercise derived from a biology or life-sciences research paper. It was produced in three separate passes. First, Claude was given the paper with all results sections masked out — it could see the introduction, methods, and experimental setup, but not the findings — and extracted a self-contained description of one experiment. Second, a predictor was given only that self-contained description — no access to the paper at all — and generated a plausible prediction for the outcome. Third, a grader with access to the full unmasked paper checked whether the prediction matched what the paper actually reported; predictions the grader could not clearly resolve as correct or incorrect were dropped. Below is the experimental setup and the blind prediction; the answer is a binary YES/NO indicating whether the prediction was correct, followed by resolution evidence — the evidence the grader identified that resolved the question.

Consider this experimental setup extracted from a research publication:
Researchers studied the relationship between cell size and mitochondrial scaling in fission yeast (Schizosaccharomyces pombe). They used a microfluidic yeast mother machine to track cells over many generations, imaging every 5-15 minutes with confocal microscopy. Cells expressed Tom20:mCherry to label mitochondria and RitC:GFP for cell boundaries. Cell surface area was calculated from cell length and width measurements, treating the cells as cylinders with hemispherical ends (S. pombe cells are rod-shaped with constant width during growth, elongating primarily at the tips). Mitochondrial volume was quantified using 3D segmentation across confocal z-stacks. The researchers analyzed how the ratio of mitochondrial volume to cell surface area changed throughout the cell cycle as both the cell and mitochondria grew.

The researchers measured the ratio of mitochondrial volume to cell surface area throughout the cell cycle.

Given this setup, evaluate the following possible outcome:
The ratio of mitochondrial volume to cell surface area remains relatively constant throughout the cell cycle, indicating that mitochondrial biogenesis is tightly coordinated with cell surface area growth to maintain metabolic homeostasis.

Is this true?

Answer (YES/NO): NO